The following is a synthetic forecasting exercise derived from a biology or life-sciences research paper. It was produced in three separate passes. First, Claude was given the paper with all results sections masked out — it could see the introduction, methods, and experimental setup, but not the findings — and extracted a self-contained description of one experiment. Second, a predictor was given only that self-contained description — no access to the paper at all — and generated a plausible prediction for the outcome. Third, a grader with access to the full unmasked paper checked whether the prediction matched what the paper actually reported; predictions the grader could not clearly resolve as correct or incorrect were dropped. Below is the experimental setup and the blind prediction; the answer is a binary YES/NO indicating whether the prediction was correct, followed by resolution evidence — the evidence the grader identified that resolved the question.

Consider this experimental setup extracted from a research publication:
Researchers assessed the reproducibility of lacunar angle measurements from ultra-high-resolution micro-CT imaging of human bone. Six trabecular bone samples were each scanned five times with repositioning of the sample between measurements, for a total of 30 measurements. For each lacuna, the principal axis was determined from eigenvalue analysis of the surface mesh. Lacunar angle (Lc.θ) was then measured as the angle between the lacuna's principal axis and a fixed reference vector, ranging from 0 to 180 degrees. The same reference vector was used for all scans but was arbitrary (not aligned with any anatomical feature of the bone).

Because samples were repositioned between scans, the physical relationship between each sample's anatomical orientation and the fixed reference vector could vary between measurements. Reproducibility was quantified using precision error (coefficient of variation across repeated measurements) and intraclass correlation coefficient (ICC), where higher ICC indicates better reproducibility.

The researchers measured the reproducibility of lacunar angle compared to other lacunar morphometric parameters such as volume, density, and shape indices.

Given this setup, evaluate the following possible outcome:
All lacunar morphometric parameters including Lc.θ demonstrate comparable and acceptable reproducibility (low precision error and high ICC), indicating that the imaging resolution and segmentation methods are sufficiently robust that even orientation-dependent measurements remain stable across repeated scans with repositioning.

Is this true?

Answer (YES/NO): YES